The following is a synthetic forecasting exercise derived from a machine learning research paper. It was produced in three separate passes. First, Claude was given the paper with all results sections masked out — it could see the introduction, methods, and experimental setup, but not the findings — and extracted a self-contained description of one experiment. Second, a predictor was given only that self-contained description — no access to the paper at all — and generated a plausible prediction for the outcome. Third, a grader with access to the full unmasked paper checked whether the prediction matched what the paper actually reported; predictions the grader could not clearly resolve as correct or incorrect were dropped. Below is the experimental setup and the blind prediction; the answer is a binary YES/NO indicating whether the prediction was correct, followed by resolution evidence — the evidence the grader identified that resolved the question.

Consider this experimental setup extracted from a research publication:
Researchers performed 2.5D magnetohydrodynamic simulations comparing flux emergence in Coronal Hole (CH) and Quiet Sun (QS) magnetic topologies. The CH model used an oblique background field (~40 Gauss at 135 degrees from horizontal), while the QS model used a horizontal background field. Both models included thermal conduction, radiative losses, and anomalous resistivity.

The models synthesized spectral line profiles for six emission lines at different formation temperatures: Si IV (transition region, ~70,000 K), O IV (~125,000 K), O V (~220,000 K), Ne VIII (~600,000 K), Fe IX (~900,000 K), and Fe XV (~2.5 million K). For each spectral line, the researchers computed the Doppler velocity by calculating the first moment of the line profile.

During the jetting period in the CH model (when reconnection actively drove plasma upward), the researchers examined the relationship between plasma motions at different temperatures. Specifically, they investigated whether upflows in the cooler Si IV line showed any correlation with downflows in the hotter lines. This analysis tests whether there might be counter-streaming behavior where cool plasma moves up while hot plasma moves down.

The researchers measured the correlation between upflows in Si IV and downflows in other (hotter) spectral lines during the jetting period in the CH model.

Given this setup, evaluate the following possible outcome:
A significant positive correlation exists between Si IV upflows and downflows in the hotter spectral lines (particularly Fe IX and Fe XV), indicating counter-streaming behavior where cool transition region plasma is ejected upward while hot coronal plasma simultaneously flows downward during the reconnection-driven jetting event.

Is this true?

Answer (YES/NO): NO